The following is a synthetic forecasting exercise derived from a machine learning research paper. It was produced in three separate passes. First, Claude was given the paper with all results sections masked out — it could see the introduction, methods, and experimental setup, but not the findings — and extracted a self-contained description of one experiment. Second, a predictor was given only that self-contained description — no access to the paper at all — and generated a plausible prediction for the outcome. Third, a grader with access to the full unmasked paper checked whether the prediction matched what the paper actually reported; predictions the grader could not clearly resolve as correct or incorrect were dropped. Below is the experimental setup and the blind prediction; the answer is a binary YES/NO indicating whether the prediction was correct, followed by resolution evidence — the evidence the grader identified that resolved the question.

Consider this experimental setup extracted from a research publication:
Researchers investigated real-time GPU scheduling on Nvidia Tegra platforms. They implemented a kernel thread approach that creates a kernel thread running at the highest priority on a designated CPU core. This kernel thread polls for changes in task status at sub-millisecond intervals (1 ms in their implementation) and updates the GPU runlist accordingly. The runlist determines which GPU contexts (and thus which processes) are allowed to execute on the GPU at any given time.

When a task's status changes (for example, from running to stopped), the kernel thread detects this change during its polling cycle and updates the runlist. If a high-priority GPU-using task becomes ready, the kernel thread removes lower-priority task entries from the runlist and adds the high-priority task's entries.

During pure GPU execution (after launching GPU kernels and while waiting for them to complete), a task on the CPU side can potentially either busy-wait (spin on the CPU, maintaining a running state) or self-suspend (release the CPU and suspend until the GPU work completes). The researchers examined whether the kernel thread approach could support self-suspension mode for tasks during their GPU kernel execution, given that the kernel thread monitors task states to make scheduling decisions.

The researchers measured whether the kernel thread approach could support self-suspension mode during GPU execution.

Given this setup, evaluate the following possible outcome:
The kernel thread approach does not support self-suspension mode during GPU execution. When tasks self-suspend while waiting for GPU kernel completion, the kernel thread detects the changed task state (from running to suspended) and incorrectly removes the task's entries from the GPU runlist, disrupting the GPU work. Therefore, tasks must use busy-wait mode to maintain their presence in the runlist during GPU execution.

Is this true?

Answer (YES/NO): YES